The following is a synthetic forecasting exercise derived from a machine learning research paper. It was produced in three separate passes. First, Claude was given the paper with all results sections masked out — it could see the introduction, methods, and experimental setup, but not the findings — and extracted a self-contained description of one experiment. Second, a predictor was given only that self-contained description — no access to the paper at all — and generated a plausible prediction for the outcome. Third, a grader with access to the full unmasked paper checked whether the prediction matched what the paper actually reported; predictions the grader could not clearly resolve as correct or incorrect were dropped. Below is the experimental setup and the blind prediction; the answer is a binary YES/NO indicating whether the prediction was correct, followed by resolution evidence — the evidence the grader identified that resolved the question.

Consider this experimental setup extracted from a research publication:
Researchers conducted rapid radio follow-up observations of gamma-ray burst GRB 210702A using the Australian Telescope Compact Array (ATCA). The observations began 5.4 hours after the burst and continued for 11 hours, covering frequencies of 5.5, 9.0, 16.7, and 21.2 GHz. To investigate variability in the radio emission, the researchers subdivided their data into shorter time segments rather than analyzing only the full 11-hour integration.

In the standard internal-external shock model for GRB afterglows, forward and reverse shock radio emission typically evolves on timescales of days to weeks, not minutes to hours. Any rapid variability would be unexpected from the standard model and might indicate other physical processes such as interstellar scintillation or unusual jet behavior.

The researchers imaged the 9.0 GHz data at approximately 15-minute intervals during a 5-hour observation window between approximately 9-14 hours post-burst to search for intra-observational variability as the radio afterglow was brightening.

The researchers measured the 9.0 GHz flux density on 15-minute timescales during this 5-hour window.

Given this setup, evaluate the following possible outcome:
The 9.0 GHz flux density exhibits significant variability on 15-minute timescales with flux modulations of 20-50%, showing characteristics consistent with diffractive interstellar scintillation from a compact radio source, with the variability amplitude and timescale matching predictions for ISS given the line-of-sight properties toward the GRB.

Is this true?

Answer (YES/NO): NO